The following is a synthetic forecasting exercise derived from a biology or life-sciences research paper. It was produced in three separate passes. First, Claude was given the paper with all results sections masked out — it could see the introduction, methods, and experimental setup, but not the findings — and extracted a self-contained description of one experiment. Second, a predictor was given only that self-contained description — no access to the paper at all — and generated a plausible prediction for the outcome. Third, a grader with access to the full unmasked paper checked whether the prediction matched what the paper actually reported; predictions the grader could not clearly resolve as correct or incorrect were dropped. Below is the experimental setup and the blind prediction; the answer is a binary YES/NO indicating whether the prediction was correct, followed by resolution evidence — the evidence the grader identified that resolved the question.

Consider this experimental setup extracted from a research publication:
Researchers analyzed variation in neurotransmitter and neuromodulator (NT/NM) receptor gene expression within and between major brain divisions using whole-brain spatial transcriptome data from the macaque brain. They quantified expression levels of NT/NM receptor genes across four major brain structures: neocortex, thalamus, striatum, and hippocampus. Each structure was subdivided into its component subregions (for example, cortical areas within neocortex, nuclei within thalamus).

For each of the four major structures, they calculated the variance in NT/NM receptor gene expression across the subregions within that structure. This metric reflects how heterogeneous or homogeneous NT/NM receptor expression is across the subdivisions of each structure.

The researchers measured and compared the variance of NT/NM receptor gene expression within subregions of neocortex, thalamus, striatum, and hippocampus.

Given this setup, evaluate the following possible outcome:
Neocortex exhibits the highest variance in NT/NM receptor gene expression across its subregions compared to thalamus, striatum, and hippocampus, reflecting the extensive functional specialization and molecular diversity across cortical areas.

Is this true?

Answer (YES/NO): NO